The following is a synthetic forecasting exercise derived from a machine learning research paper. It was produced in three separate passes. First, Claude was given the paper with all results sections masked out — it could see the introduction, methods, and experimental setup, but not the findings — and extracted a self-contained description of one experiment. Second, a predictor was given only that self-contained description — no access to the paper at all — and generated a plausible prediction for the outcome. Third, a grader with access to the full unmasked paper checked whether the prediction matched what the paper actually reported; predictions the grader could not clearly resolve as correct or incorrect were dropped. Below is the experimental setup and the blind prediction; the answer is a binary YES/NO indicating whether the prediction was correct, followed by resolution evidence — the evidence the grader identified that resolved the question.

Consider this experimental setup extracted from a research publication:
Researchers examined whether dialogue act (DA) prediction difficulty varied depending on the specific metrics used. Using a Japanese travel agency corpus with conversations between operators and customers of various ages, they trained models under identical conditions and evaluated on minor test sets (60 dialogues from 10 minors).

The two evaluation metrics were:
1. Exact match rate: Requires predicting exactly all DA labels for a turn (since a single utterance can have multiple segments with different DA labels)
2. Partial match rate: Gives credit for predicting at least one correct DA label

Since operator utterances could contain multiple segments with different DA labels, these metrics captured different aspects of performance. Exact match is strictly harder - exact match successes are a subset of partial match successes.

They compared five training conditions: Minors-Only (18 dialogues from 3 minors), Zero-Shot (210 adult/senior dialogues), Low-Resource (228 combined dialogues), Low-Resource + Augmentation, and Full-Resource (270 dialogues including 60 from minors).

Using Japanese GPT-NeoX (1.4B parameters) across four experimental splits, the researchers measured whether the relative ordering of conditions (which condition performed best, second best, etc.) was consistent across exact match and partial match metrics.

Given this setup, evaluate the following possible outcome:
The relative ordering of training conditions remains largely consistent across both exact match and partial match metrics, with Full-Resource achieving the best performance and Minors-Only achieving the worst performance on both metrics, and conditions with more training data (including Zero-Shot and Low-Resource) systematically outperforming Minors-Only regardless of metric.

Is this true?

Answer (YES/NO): NO